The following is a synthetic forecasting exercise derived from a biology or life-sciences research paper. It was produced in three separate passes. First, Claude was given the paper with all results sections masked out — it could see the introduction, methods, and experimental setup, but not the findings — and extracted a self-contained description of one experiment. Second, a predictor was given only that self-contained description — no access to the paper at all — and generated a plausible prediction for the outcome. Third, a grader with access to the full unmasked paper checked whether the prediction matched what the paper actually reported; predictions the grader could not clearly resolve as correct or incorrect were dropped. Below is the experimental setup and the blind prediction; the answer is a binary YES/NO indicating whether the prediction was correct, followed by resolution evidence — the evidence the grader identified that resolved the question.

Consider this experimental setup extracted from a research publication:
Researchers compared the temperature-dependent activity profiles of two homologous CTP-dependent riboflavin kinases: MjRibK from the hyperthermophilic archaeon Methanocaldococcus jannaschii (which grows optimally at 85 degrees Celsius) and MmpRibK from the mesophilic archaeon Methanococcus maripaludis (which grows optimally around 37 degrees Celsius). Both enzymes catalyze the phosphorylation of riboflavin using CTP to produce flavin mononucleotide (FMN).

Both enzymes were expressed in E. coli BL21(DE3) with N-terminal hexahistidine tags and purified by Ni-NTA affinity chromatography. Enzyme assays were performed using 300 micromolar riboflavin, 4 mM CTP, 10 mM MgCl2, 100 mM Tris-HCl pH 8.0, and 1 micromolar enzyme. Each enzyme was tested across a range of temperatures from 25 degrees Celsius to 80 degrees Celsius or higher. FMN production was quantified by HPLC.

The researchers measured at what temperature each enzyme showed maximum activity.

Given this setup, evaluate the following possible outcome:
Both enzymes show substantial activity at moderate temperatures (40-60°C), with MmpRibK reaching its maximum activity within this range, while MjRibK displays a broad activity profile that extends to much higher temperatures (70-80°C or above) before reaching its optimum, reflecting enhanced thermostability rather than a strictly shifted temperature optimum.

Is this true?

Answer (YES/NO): YES